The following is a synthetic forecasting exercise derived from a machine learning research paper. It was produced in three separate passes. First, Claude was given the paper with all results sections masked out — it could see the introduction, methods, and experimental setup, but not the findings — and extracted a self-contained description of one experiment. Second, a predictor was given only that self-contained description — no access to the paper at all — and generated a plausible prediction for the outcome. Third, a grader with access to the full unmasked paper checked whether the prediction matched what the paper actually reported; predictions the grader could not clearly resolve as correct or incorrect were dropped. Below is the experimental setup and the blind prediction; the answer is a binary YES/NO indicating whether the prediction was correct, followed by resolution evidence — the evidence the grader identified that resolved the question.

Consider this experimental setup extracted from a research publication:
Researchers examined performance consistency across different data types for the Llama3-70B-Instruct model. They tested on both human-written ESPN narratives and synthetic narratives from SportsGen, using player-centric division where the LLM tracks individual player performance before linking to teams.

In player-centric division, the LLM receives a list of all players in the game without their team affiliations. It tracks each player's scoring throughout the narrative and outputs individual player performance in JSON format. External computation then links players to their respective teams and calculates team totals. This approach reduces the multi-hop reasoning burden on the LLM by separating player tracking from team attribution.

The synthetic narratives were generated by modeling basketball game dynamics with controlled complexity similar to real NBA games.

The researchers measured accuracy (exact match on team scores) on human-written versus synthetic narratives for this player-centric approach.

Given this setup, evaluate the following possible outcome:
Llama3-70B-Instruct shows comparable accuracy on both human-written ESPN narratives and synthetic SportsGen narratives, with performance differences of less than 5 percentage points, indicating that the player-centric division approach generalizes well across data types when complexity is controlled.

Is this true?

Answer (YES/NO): YES